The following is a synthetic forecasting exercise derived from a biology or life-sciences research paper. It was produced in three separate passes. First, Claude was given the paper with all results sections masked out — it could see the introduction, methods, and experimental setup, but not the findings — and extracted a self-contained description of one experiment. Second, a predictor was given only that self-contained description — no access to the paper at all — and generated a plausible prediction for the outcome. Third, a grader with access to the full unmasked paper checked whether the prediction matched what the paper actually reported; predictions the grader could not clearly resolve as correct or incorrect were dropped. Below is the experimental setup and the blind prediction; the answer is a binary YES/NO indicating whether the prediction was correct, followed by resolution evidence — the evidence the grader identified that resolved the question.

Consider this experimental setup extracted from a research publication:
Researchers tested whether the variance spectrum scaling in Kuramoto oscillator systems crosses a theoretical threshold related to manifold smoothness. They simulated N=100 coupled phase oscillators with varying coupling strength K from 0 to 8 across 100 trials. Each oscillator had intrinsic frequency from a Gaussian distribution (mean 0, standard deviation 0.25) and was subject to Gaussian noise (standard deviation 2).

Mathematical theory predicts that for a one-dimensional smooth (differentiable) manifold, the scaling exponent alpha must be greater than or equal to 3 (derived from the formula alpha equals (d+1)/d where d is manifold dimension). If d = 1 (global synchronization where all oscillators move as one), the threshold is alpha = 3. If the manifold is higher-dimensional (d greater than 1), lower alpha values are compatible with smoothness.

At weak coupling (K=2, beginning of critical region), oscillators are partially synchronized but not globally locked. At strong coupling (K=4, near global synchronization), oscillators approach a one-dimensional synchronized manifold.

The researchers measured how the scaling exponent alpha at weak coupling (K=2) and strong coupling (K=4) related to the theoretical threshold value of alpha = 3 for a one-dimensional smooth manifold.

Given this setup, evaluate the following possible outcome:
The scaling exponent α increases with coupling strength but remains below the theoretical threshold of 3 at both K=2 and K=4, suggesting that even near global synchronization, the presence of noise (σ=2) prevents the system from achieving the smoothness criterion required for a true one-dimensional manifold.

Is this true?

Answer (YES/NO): NO